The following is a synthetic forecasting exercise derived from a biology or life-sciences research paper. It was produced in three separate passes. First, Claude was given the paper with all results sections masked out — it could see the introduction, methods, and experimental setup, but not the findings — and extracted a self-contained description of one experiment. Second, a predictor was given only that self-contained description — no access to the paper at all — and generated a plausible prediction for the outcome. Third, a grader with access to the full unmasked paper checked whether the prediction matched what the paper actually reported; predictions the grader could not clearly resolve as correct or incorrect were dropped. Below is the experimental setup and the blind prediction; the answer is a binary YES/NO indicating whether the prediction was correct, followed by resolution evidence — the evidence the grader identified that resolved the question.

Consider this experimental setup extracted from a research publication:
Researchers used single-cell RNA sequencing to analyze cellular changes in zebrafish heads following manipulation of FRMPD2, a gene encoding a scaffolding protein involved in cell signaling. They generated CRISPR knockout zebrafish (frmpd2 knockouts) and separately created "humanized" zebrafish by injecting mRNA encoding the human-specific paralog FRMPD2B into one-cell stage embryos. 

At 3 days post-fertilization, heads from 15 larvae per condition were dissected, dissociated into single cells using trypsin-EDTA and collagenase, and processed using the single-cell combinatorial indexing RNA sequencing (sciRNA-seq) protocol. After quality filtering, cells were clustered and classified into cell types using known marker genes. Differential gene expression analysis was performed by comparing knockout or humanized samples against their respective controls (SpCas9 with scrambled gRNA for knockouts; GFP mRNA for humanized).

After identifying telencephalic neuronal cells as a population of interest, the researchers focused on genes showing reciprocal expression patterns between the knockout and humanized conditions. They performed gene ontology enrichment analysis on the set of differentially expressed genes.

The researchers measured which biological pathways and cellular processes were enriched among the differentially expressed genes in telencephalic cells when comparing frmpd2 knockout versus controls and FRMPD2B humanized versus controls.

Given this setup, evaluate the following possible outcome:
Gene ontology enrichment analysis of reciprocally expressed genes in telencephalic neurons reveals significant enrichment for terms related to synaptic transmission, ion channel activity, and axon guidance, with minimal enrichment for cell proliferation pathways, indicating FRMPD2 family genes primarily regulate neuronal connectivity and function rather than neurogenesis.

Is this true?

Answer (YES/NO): NO